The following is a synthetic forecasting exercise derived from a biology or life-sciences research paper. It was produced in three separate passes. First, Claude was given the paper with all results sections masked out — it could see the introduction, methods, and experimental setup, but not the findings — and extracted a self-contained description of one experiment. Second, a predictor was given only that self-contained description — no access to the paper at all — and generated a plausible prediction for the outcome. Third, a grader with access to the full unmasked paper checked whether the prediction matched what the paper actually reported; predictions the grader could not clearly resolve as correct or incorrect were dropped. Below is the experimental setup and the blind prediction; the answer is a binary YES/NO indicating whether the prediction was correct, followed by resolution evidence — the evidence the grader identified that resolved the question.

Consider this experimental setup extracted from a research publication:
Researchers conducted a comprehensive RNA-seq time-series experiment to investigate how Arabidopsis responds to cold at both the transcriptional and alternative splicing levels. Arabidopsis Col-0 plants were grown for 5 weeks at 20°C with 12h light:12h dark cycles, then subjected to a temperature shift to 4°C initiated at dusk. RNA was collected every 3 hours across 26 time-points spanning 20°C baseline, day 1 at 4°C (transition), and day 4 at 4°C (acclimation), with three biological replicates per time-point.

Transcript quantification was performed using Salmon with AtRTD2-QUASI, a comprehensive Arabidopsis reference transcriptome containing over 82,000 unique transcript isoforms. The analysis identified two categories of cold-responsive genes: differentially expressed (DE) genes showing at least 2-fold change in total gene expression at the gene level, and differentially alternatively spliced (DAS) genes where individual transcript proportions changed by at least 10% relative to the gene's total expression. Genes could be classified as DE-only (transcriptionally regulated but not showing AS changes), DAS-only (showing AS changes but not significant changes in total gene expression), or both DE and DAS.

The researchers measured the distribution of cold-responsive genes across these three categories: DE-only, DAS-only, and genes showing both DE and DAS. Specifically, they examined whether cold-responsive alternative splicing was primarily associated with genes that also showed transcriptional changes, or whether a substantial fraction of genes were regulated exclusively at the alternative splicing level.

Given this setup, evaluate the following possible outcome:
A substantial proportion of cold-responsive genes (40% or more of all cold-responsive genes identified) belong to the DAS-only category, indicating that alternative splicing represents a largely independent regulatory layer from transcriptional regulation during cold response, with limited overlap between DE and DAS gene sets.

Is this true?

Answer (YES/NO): NO